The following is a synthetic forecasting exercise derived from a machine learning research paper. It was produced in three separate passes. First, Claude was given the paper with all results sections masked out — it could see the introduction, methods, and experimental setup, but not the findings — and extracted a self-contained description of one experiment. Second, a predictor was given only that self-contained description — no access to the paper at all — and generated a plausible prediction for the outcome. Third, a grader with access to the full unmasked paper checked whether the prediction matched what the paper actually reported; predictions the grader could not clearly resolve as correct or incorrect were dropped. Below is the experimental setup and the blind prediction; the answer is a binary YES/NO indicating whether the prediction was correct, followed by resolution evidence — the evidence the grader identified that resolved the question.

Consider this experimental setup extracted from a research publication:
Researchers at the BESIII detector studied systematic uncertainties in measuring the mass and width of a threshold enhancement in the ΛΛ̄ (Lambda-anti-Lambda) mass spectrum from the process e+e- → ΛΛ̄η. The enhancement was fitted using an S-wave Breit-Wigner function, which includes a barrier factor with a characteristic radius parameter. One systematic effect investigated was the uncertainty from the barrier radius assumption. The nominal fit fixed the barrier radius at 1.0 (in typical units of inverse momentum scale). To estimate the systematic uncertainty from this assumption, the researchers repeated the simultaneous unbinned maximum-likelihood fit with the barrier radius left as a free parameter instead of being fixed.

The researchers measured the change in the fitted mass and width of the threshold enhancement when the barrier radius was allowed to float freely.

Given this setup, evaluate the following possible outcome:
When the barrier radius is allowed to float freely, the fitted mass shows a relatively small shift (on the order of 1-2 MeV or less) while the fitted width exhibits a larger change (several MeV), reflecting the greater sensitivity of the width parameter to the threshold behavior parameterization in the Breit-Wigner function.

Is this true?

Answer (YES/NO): YES